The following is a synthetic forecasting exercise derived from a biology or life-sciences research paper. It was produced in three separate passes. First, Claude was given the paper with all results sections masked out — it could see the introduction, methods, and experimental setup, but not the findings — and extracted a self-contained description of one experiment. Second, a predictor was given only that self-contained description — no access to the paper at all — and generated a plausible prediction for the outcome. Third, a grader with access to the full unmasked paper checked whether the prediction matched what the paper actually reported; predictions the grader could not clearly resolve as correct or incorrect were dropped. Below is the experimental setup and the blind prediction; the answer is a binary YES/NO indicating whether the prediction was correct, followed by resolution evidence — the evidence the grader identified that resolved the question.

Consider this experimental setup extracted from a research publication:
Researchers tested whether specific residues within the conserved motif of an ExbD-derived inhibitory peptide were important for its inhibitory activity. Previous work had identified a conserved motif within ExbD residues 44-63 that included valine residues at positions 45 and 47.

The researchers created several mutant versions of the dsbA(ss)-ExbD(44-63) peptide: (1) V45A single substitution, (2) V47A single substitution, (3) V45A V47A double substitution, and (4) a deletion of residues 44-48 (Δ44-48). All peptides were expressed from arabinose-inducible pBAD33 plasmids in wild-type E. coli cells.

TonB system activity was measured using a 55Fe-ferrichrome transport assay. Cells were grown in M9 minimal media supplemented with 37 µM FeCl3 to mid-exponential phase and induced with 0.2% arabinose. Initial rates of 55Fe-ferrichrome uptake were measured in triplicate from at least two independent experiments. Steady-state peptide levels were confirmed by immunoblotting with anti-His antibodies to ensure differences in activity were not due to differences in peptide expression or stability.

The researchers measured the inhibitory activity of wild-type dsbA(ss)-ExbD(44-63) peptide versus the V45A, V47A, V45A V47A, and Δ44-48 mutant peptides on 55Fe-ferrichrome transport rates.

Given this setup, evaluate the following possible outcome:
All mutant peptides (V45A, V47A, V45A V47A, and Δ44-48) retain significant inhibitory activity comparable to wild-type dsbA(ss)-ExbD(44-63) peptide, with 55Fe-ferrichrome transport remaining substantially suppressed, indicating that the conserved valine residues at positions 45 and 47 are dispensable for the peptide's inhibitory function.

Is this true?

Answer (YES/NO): NO